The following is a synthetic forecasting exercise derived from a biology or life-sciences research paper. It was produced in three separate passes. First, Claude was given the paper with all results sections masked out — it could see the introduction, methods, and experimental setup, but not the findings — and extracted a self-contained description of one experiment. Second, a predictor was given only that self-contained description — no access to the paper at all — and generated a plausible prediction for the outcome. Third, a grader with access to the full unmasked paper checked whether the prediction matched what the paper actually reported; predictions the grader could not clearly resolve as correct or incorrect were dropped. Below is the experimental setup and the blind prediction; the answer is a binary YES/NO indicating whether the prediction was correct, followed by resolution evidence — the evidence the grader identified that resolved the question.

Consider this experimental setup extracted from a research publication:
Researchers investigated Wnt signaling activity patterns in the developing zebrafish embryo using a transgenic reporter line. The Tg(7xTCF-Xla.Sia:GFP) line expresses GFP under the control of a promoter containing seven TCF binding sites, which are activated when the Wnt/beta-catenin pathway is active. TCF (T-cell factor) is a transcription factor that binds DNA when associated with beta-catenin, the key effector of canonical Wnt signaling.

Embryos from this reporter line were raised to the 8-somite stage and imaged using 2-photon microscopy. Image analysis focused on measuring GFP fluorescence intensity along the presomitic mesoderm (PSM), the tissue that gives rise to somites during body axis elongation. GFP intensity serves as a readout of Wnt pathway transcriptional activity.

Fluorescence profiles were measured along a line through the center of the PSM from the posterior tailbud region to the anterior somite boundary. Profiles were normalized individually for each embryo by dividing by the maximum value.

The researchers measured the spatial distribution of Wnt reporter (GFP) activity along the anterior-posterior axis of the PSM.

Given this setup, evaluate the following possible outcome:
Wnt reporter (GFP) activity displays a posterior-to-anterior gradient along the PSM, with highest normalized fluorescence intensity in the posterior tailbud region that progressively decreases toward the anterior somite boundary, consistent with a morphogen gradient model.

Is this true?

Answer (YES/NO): YES